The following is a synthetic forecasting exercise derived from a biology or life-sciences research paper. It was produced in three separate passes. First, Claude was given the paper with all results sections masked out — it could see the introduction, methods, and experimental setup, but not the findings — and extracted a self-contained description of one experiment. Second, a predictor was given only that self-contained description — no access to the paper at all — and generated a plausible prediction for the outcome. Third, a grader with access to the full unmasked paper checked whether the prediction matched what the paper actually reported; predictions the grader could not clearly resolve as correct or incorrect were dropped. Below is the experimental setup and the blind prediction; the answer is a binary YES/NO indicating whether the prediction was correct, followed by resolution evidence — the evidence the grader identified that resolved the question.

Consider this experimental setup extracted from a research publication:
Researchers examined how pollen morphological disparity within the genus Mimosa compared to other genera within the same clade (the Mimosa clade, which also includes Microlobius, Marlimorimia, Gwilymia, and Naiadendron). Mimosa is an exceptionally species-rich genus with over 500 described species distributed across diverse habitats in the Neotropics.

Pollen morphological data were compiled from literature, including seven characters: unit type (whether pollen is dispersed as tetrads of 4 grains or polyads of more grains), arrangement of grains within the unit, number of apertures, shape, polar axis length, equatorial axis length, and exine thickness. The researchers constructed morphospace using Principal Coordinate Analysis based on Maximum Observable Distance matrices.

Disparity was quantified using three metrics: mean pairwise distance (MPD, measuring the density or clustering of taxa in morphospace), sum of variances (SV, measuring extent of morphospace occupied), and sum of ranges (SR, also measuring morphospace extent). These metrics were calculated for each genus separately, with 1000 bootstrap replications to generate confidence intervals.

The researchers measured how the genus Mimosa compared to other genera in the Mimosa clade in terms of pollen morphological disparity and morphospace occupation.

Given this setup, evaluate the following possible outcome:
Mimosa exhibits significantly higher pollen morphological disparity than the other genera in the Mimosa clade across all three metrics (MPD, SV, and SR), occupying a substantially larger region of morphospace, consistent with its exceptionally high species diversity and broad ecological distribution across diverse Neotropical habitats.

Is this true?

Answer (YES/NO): YES